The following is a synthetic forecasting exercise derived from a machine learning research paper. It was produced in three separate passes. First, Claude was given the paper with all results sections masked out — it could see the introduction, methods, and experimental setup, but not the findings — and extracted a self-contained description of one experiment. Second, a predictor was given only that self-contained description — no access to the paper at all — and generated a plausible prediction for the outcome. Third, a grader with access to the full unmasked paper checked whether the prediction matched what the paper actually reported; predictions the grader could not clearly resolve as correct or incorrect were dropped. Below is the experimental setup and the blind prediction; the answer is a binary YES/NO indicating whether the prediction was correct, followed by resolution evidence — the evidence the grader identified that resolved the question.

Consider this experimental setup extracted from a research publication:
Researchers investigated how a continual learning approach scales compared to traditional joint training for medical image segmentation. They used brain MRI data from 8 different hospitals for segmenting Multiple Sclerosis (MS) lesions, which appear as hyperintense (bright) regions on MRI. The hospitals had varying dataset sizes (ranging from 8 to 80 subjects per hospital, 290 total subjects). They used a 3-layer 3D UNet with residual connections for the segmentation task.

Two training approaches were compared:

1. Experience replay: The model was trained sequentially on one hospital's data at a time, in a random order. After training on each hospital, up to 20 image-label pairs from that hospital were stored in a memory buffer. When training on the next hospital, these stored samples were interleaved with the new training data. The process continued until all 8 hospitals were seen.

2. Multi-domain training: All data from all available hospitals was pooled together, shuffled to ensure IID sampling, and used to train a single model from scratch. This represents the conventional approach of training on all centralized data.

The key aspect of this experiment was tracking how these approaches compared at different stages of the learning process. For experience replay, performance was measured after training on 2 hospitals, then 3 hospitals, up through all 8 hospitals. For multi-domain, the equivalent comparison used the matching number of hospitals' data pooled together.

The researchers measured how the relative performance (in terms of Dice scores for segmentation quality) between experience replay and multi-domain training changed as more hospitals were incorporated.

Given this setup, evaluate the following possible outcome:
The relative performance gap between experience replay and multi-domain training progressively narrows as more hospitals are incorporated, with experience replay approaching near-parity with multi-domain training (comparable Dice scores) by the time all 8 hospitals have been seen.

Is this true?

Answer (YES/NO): NO